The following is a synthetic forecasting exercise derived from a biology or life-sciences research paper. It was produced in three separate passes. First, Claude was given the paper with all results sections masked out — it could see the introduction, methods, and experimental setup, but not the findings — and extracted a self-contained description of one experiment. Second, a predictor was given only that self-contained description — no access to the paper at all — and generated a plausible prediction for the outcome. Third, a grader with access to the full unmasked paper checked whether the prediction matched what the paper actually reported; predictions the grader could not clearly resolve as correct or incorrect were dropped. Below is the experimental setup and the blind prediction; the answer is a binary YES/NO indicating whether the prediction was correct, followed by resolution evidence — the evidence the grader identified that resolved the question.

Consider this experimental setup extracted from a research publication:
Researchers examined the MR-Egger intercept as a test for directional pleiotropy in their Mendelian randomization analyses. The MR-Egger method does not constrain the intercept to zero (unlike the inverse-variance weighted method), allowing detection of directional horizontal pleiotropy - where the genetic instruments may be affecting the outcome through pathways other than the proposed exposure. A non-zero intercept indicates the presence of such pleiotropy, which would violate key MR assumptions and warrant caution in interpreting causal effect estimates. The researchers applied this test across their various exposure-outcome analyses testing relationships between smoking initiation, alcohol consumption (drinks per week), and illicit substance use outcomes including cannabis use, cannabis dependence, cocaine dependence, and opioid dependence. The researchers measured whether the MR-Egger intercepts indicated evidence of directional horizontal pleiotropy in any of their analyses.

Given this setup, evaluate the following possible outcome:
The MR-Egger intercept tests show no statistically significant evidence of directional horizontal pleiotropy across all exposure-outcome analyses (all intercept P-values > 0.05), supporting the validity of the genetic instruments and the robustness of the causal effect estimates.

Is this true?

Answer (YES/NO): YES